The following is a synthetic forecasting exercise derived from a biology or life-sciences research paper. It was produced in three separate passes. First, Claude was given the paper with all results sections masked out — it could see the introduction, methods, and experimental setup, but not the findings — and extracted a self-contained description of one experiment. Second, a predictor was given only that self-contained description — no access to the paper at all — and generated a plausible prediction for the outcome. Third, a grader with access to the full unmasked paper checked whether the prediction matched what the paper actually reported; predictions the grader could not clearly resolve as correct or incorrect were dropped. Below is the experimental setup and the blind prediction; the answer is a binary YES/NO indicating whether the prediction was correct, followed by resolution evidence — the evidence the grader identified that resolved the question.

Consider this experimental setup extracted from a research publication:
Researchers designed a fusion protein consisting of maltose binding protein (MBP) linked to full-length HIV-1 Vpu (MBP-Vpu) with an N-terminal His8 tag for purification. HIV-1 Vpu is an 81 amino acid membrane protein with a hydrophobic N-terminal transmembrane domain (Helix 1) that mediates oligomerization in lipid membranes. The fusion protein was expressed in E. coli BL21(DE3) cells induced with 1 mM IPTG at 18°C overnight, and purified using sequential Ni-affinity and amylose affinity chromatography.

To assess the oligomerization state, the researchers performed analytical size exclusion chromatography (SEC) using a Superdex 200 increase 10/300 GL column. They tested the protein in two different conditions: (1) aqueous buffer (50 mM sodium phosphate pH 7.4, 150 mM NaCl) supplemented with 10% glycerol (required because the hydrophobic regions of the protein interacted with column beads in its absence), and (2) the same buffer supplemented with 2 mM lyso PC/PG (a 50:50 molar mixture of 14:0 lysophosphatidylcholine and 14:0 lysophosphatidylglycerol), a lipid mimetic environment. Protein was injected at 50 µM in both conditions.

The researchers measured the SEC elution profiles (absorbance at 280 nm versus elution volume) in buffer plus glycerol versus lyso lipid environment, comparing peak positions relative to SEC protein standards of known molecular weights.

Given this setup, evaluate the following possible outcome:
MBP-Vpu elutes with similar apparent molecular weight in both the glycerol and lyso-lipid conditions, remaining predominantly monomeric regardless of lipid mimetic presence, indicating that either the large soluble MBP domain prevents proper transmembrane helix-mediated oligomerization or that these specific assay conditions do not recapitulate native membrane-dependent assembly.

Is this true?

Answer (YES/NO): NO